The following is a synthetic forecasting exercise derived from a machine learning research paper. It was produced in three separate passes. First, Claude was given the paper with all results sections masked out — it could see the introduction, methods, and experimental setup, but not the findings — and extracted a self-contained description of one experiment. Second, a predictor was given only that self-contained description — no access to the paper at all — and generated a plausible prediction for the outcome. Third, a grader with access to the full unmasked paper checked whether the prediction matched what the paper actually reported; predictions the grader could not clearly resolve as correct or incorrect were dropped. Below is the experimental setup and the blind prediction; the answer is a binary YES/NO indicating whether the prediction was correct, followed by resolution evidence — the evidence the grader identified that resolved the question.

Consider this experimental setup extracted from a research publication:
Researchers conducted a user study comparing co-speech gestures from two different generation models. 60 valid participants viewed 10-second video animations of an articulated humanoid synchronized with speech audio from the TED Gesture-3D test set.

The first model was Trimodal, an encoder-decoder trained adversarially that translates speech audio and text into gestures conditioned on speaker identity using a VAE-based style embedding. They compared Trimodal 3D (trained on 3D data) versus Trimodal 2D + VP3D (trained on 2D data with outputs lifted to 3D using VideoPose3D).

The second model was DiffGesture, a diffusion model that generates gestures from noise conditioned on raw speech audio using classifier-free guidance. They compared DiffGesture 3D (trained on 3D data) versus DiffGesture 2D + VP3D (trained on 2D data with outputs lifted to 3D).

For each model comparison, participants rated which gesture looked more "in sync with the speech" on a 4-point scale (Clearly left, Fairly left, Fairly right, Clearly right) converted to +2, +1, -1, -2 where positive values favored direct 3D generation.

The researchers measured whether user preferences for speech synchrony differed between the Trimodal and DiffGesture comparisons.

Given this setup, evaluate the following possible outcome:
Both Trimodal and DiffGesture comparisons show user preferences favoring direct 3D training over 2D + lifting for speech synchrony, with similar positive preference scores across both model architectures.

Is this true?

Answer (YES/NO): NO